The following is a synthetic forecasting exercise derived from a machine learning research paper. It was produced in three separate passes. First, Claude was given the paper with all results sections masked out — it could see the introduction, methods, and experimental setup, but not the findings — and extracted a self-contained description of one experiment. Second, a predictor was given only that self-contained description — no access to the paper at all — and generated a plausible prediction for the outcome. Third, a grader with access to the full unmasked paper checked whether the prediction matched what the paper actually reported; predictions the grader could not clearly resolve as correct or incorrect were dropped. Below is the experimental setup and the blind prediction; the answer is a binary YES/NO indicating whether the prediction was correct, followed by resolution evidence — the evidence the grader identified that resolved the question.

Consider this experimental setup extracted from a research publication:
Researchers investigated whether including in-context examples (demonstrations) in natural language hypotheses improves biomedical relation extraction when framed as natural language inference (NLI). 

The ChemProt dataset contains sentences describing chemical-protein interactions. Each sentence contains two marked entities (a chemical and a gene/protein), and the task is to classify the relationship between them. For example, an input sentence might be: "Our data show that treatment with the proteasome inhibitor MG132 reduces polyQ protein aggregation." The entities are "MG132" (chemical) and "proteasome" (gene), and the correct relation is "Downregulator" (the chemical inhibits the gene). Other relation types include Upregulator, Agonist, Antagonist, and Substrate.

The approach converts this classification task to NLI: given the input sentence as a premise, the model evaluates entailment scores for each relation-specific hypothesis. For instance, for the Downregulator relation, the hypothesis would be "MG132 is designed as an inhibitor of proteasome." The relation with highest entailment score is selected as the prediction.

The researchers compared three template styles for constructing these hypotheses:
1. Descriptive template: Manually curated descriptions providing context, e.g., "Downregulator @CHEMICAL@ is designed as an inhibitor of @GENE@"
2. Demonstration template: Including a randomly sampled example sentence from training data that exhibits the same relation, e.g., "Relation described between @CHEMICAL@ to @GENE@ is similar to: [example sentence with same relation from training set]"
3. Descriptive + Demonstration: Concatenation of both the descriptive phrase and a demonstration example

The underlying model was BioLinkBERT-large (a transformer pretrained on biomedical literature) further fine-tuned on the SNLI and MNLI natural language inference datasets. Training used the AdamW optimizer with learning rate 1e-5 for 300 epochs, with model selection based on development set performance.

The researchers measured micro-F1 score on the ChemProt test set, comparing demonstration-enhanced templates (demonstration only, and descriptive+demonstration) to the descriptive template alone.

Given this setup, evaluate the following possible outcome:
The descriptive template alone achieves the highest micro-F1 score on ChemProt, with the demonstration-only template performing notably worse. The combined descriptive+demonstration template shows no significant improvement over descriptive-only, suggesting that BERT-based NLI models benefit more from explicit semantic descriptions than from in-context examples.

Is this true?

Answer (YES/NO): NO